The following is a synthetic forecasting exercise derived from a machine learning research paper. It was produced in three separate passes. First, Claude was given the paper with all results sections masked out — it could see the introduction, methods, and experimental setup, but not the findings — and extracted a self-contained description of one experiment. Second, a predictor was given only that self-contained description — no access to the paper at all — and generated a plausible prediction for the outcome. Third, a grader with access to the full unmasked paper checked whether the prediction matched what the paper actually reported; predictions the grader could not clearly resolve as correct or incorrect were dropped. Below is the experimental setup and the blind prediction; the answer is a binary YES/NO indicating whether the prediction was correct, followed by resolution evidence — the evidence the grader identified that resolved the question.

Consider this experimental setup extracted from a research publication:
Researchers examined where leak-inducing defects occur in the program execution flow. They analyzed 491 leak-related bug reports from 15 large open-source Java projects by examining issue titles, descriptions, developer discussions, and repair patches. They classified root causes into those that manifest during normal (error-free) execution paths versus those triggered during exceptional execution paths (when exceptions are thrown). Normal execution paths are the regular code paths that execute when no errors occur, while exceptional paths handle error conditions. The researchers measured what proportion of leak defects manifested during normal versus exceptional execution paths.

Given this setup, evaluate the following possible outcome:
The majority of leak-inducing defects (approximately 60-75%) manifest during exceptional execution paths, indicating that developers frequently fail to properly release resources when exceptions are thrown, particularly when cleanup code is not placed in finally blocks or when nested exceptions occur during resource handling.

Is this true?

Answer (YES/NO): NO